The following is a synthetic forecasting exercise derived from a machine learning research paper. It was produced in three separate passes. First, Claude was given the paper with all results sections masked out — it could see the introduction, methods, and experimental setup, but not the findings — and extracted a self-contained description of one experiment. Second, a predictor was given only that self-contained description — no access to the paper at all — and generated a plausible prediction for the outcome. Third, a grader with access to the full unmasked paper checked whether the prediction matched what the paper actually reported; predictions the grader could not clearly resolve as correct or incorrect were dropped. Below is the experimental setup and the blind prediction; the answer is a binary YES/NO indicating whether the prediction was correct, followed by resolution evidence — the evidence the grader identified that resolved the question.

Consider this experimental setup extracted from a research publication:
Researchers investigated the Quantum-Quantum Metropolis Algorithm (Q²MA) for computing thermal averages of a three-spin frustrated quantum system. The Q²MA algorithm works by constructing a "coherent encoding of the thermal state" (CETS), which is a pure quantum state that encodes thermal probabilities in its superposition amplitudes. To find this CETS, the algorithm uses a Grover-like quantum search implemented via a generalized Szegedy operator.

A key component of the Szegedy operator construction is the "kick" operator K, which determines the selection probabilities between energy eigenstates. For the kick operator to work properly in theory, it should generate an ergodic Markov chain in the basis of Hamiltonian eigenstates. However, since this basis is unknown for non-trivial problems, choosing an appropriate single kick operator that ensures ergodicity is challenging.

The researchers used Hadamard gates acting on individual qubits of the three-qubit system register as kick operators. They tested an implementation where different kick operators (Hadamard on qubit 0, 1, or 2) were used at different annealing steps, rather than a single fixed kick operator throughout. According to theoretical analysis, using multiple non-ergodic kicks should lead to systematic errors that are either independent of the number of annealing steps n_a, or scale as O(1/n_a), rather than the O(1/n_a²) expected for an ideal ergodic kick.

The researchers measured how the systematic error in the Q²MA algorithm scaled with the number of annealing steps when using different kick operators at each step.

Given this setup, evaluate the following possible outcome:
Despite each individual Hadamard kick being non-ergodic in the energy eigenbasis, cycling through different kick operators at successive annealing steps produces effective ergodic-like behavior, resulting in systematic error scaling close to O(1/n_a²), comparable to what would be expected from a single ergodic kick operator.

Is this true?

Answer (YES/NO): NO